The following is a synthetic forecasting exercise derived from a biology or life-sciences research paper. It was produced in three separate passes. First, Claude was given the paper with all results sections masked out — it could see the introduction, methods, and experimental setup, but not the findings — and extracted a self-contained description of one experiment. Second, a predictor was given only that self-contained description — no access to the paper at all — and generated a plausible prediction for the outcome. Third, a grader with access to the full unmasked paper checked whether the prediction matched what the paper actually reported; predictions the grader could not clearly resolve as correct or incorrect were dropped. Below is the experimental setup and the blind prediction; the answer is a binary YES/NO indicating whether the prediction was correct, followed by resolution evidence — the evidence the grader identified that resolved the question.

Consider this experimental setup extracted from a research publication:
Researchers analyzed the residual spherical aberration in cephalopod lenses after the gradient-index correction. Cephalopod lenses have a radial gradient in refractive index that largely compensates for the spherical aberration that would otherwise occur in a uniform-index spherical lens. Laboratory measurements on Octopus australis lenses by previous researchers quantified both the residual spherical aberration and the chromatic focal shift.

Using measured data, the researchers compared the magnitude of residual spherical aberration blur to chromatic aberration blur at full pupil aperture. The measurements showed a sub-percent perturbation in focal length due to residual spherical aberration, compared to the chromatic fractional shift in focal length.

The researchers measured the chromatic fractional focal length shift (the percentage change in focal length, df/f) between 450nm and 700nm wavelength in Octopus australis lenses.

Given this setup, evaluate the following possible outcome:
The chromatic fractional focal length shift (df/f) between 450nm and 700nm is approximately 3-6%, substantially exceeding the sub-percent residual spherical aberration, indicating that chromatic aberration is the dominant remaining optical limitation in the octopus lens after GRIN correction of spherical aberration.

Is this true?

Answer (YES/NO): YES